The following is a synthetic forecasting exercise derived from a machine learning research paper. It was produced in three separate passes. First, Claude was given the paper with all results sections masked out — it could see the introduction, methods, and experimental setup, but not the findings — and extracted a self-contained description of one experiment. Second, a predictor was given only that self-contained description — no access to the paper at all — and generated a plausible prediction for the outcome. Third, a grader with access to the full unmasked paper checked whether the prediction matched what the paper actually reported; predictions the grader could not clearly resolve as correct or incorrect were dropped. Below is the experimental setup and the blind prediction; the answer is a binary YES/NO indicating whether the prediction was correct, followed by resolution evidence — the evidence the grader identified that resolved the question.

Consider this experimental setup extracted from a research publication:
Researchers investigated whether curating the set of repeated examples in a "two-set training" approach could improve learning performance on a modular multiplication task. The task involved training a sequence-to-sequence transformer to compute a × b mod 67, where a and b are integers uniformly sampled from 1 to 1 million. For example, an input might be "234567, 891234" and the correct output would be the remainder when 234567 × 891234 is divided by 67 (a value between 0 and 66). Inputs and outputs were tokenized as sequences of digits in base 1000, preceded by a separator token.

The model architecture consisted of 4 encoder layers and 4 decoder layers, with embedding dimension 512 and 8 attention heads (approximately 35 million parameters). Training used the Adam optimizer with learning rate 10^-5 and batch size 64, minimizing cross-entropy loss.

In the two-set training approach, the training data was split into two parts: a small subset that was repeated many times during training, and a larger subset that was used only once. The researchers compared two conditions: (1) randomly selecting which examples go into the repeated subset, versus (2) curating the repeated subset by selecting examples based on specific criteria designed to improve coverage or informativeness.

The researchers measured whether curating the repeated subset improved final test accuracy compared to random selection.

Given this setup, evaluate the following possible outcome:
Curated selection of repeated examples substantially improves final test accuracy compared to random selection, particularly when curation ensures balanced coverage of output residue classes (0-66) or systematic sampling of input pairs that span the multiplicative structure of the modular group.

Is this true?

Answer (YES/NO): NO